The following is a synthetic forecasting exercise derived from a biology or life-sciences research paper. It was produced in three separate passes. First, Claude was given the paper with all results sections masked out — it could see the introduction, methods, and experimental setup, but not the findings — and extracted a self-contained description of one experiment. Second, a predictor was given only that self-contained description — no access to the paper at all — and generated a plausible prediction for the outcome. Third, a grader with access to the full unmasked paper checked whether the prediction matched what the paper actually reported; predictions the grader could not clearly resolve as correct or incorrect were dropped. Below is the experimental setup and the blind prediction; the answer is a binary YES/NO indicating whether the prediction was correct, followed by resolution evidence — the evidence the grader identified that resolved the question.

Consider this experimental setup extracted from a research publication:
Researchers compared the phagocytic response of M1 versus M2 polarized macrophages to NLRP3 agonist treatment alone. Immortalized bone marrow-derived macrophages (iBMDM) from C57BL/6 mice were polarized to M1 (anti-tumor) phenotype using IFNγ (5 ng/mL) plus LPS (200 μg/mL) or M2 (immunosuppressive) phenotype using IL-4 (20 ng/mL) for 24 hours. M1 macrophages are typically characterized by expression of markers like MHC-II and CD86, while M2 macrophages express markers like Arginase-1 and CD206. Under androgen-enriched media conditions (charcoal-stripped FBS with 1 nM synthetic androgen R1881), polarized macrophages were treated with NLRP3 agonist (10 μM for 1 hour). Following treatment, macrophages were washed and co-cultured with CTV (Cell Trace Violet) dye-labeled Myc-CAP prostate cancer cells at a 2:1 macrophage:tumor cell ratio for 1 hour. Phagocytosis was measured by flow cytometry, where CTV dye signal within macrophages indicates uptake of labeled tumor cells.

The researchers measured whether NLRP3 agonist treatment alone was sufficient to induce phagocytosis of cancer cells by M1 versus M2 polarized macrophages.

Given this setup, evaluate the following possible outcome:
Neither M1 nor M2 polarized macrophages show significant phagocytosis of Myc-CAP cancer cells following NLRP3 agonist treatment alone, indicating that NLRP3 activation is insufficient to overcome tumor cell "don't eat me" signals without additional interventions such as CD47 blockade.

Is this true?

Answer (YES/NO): NO